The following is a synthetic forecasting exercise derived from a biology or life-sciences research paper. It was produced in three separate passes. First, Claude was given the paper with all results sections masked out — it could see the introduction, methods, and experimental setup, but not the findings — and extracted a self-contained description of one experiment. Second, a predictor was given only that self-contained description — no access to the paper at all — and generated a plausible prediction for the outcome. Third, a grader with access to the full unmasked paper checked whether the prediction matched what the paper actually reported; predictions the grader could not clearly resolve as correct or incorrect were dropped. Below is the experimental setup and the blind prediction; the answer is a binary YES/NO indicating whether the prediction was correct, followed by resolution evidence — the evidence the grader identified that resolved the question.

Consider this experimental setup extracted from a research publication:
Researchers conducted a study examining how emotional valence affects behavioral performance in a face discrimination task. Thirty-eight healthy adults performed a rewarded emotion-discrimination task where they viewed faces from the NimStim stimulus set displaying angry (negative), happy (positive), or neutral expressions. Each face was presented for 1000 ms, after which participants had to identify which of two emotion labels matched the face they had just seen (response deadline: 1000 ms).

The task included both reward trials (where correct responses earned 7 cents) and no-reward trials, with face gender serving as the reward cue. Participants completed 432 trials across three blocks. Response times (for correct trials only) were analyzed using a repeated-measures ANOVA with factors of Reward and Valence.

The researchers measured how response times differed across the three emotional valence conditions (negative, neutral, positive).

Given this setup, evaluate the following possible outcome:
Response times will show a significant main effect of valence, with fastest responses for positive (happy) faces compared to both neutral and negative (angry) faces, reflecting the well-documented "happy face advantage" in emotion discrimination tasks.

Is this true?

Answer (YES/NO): NO